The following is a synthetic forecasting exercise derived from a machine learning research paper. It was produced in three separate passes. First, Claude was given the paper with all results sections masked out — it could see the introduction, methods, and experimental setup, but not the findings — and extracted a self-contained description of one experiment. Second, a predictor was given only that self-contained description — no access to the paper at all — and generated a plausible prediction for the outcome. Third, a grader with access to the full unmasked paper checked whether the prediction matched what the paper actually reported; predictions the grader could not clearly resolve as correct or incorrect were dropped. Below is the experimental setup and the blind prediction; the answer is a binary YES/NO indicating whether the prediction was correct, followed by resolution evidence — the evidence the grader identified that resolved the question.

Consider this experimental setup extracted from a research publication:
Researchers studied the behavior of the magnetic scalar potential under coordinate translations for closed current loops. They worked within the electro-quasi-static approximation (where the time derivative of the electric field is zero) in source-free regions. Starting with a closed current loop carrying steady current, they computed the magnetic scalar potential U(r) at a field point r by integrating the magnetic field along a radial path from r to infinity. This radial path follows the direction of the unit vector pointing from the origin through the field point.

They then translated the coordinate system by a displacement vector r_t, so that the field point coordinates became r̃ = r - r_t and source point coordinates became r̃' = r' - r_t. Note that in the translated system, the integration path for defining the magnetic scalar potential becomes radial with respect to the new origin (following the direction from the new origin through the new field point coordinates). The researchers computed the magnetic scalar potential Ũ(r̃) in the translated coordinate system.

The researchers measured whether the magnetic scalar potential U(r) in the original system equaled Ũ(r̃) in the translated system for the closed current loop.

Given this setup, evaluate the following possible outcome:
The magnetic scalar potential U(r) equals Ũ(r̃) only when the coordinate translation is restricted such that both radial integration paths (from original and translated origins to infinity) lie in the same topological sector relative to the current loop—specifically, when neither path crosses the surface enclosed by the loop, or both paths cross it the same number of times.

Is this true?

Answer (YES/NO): NO